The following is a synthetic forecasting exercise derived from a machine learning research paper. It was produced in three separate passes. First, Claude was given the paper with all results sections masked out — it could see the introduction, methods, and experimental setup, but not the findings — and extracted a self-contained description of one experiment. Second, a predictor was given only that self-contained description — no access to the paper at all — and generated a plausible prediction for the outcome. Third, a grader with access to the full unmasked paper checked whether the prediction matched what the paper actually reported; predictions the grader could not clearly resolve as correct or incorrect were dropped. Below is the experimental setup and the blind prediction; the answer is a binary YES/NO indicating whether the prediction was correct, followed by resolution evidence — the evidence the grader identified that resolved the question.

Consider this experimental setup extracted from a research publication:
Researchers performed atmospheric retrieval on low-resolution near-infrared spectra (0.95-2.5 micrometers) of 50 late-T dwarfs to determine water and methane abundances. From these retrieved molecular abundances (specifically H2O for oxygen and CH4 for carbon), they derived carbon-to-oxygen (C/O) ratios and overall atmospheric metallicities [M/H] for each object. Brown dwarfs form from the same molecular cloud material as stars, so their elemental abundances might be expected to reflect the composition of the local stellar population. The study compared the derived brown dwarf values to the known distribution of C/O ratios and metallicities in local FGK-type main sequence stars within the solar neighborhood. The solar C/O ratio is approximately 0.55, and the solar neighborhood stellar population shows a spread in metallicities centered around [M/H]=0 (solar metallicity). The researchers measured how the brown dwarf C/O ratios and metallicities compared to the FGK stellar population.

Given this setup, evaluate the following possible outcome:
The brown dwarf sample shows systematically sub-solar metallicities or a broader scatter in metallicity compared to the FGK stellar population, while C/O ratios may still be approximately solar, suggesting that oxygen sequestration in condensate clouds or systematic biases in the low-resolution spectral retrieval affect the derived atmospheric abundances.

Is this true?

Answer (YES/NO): NO